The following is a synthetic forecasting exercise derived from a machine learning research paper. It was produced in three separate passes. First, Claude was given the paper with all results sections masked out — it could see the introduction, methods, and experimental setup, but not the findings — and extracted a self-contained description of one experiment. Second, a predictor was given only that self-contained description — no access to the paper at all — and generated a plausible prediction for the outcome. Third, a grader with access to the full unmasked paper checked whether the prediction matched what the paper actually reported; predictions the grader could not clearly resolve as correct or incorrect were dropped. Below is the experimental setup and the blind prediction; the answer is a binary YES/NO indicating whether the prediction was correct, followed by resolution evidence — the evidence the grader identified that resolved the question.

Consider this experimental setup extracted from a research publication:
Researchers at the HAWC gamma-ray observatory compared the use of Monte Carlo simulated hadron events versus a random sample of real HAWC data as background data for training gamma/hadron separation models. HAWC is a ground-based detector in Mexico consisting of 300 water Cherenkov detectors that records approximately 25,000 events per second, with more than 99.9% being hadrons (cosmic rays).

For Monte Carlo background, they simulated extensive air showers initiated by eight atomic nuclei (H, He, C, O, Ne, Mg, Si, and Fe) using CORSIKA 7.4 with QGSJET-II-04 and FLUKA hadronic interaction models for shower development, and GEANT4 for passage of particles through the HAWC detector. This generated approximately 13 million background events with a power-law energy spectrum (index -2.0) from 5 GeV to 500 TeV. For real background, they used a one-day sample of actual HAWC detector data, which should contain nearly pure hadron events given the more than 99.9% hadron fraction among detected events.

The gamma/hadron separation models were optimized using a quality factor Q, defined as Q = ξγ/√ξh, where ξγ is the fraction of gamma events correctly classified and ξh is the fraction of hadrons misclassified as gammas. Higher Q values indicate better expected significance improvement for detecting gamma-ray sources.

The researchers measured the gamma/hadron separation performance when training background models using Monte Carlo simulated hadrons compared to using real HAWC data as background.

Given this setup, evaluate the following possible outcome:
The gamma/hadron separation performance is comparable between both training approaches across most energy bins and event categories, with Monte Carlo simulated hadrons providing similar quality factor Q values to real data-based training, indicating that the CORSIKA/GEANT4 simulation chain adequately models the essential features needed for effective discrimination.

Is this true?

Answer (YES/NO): NO